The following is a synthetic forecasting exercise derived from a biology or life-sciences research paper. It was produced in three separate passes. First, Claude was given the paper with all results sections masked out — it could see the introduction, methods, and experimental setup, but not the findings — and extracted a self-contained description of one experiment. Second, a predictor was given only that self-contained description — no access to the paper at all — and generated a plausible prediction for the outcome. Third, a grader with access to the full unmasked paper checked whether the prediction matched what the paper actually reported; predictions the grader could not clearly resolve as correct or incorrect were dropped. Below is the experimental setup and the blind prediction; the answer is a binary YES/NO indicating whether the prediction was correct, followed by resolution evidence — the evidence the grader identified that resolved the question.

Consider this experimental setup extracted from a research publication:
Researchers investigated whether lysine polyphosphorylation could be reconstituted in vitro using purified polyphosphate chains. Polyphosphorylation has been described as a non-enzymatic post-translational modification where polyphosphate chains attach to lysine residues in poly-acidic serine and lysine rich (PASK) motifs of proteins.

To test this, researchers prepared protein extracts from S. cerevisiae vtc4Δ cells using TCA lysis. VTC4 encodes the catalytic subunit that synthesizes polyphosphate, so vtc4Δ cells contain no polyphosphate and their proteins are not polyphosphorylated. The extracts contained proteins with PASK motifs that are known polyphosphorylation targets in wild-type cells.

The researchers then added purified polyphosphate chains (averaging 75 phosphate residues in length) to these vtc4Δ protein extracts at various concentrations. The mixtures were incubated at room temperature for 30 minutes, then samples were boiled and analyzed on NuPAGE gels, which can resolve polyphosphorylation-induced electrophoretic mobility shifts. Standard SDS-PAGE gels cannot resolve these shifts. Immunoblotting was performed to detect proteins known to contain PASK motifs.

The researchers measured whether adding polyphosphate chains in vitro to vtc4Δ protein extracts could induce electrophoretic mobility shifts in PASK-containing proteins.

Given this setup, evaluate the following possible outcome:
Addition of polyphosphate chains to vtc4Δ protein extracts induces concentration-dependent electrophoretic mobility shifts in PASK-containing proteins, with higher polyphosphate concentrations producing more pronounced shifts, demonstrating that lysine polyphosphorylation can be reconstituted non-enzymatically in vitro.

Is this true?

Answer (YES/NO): YES